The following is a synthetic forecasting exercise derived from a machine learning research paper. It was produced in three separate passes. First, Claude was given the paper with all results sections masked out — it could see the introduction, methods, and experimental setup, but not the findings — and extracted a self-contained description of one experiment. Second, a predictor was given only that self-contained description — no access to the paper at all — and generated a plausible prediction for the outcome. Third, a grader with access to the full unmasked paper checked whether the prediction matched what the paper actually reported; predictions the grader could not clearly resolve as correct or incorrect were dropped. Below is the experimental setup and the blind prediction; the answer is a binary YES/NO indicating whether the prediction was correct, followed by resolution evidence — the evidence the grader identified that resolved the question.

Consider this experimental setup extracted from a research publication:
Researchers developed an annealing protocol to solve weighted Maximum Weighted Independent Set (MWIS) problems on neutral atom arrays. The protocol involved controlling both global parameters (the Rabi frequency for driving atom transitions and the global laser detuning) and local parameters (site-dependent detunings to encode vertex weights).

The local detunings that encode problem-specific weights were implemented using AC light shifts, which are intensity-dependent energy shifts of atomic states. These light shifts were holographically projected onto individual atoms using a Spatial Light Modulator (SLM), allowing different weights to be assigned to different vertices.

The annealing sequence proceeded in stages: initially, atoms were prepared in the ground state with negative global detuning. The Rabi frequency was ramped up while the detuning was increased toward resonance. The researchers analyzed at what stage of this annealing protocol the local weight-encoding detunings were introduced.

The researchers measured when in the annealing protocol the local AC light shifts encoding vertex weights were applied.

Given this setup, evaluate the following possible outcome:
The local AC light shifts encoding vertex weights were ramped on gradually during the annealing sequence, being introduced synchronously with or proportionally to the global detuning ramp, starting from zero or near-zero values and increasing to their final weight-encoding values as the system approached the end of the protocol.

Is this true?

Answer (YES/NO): NO